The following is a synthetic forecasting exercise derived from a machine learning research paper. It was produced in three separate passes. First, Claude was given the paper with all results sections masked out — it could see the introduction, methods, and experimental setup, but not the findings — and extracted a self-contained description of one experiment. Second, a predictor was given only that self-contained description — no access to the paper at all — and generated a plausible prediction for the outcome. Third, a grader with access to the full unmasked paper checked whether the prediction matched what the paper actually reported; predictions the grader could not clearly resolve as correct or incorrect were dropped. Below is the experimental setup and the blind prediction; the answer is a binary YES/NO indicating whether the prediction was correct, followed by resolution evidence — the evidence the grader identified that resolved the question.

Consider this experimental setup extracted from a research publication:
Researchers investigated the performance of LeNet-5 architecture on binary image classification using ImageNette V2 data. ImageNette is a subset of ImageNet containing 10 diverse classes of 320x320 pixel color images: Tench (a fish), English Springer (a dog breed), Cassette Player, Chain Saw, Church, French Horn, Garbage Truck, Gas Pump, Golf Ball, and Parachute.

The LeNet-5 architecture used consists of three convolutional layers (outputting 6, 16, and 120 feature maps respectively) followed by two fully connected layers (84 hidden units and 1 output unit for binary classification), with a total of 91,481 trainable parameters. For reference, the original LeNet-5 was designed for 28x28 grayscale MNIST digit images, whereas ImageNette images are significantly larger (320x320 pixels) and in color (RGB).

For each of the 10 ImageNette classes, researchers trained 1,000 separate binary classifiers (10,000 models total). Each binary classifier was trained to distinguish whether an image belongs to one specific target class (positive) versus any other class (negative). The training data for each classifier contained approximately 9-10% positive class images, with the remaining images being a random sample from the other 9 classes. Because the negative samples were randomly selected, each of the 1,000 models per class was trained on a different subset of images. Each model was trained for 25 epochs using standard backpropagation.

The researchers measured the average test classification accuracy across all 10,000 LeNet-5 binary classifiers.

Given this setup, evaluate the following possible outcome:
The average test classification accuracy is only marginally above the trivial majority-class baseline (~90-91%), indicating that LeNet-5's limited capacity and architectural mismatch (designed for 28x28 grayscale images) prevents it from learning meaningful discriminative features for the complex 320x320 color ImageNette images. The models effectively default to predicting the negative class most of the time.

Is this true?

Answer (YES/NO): NO